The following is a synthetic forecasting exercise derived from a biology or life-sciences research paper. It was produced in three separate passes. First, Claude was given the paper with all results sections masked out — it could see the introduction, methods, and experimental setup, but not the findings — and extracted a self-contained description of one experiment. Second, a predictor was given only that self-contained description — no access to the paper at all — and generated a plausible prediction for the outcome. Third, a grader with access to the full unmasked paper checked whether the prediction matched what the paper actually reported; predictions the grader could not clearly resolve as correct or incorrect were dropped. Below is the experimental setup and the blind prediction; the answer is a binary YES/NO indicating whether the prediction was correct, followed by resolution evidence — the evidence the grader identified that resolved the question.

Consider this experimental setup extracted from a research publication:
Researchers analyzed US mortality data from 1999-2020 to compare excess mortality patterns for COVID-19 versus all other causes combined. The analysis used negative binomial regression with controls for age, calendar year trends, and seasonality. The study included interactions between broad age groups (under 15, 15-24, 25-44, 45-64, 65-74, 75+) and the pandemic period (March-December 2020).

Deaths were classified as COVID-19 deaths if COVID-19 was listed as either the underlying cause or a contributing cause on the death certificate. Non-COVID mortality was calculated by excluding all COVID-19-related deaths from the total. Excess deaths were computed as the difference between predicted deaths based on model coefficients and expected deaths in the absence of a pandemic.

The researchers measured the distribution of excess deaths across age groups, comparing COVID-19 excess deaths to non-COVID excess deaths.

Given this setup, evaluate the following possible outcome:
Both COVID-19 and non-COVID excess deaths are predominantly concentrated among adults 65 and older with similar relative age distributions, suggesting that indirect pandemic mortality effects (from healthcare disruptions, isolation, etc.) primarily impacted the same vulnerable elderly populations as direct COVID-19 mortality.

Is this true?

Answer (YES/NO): NO